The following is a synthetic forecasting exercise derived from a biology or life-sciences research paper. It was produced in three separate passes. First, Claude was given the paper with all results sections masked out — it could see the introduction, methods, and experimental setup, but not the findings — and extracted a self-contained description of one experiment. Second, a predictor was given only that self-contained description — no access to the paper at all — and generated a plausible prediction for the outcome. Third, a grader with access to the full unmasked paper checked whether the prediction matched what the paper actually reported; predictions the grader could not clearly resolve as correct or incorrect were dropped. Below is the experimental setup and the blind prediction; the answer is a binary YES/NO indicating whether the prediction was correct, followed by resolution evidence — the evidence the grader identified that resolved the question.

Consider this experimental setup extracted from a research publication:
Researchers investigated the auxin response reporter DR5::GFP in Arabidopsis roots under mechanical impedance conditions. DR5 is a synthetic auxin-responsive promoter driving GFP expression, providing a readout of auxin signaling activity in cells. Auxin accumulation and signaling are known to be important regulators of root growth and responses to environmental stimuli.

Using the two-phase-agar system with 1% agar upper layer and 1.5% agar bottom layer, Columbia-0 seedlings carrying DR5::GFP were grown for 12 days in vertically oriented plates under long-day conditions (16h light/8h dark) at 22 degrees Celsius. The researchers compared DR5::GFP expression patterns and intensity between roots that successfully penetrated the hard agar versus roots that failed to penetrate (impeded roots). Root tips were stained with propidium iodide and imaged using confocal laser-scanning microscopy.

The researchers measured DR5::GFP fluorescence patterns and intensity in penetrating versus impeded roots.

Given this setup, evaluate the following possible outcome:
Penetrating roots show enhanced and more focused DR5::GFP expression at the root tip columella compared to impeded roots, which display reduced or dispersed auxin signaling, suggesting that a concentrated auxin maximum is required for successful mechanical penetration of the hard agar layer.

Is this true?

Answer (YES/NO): NO